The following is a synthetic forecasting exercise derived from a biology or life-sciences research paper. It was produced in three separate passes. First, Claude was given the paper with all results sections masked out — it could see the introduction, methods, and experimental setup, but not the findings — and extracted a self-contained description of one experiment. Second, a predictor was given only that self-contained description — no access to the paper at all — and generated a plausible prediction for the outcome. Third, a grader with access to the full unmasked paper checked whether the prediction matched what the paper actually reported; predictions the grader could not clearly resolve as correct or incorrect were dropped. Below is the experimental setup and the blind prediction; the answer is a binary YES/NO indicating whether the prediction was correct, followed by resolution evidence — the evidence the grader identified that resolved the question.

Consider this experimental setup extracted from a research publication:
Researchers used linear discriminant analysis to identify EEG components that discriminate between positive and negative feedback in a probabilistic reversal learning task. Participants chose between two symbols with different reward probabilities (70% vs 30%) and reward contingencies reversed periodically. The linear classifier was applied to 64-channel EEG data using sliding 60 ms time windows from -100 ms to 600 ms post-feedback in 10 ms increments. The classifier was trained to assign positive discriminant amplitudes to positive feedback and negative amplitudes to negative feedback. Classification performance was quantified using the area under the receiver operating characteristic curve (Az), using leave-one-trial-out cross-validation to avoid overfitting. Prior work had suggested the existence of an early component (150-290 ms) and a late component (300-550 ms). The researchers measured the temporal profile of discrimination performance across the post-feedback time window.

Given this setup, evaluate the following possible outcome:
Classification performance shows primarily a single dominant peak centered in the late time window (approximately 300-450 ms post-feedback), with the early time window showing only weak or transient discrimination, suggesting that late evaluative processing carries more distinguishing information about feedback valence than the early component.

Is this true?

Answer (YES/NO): NO